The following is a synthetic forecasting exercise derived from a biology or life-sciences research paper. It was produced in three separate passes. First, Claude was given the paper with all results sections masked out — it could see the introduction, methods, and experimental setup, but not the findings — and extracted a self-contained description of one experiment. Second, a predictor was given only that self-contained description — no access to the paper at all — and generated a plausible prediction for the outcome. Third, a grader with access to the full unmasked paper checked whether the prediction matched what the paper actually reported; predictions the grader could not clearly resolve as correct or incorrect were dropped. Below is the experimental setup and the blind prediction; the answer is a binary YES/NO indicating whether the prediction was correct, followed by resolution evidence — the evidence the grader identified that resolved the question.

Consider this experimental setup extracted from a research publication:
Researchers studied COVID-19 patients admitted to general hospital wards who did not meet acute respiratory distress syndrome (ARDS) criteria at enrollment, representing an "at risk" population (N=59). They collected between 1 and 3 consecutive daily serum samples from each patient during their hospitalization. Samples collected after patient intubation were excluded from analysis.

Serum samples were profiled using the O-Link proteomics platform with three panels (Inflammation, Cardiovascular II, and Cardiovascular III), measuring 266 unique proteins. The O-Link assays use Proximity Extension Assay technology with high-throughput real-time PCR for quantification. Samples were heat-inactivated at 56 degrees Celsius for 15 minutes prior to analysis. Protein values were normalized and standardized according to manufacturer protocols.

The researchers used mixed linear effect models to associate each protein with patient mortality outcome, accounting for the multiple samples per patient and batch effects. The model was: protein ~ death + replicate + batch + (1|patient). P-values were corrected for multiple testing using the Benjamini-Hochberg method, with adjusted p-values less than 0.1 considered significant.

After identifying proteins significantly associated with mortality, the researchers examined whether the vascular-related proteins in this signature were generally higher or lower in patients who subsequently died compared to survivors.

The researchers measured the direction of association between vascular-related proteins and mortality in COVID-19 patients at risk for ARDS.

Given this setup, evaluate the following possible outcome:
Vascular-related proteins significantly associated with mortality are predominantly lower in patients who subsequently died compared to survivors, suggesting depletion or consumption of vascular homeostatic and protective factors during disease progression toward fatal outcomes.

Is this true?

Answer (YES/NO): YES